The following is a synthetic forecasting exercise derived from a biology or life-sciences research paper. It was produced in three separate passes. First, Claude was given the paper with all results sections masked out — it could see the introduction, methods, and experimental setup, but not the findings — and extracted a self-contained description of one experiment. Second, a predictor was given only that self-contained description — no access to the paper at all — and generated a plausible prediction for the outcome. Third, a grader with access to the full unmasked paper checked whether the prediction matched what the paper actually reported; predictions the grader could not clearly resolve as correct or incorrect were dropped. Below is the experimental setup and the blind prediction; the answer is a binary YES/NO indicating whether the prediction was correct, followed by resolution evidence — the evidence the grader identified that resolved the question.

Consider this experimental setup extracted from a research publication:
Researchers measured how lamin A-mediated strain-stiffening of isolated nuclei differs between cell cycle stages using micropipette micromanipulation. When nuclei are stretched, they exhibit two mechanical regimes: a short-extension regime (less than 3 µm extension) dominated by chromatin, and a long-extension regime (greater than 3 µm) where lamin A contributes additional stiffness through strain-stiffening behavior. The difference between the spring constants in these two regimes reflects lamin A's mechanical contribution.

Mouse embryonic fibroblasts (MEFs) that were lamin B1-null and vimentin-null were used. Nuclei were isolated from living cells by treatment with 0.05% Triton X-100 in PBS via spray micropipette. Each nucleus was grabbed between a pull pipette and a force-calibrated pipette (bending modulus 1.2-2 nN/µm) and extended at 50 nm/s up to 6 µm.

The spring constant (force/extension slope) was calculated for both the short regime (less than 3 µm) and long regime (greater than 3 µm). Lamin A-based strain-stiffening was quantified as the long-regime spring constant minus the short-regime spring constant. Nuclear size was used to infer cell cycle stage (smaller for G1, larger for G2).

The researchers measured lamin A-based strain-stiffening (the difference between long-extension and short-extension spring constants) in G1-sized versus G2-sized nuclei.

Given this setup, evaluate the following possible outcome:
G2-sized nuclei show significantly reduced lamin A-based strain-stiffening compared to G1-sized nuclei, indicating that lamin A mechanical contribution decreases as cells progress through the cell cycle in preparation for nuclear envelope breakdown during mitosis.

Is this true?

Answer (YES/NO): YES